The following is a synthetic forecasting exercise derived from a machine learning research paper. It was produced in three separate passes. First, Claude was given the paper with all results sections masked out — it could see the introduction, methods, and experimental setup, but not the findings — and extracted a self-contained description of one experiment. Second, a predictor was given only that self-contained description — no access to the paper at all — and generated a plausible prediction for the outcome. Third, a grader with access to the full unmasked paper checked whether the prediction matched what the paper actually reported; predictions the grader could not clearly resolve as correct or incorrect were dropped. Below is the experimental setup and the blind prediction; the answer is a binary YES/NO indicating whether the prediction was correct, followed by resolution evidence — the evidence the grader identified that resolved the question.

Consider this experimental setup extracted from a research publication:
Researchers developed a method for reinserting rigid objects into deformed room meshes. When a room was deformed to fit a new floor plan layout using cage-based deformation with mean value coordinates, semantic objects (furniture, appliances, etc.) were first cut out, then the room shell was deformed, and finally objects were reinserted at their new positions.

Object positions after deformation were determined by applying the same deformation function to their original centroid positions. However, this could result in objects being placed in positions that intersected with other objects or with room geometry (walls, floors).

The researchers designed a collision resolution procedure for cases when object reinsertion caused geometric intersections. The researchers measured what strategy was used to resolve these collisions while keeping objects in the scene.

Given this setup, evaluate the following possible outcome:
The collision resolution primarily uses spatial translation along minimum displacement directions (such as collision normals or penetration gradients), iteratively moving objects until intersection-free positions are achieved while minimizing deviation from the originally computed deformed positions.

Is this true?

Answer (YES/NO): NO